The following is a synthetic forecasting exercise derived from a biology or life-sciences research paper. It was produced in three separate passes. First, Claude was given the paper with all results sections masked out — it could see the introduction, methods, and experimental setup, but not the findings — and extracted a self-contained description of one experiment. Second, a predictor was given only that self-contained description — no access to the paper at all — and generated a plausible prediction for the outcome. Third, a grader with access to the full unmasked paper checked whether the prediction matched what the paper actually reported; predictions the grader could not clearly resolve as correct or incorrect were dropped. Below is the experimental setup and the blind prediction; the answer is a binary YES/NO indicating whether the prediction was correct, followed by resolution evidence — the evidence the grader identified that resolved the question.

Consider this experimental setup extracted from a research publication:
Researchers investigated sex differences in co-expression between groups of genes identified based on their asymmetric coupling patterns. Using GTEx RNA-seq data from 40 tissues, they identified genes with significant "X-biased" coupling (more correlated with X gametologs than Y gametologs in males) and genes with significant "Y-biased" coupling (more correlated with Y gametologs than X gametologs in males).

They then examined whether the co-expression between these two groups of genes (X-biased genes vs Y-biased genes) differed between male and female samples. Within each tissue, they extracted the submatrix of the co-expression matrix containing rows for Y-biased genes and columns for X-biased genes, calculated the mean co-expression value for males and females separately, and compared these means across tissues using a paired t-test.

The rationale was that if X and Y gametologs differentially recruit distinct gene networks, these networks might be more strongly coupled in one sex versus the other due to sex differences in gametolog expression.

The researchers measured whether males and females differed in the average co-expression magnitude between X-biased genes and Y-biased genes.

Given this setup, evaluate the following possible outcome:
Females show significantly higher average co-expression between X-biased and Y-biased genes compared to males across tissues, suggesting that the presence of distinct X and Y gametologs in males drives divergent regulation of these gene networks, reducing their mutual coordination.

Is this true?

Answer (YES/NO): YES